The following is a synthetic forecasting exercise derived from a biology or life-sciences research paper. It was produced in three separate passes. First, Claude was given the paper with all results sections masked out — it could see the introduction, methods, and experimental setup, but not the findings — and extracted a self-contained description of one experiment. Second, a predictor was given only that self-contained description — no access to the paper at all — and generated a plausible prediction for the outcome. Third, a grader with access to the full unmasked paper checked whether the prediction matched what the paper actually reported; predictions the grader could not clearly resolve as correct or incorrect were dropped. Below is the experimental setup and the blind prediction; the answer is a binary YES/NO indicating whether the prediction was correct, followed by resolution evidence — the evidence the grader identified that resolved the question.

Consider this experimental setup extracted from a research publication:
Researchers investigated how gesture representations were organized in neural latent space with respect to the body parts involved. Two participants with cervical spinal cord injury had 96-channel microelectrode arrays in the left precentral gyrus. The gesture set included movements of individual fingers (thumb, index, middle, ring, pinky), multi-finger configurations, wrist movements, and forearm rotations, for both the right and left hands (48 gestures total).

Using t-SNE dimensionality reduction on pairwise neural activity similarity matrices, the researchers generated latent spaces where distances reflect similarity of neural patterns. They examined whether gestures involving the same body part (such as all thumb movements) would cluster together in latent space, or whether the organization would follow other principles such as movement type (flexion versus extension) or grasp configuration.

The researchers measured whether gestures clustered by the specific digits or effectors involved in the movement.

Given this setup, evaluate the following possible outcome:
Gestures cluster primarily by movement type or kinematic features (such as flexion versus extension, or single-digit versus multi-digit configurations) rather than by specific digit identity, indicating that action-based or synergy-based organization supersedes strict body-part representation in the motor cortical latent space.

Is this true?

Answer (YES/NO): NO